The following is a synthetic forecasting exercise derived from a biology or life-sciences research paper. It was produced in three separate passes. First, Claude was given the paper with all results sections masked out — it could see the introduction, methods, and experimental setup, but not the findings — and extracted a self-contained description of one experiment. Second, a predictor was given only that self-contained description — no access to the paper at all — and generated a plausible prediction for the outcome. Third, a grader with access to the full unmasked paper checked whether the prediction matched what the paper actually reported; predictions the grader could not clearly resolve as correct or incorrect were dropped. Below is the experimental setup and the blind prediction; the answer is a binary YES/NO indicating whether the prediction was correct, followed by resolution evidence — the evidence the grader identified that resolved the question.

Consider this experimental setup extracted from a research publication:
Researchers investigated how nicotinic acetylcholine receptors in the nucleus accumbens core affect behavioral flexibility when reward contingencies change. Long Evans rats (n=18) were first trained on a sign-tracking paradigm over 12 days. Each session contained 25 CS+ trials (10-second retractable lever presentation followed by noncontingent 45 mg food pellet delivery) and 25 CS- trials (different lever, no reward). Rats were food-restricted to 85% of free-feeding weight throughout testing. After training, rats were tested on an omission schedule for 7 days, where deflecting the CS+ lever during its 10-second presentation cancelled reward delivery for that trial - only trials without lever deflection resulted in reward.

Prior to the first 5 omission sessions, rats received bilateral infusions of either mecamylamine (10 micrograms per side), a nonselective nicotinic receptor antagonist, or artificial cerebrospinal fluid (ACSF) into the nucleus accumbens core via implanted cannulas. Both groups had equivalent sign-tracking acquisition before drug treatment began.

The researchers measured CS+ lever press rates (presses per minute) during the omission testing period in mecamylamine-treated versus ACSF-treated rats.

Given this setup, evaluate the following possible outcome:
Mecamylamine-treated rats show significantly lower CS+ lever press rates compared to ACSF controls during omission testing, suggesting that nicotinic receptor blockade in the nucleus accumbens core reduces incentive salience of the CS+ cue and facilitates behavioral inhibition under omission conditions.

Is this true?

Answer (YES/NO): NO